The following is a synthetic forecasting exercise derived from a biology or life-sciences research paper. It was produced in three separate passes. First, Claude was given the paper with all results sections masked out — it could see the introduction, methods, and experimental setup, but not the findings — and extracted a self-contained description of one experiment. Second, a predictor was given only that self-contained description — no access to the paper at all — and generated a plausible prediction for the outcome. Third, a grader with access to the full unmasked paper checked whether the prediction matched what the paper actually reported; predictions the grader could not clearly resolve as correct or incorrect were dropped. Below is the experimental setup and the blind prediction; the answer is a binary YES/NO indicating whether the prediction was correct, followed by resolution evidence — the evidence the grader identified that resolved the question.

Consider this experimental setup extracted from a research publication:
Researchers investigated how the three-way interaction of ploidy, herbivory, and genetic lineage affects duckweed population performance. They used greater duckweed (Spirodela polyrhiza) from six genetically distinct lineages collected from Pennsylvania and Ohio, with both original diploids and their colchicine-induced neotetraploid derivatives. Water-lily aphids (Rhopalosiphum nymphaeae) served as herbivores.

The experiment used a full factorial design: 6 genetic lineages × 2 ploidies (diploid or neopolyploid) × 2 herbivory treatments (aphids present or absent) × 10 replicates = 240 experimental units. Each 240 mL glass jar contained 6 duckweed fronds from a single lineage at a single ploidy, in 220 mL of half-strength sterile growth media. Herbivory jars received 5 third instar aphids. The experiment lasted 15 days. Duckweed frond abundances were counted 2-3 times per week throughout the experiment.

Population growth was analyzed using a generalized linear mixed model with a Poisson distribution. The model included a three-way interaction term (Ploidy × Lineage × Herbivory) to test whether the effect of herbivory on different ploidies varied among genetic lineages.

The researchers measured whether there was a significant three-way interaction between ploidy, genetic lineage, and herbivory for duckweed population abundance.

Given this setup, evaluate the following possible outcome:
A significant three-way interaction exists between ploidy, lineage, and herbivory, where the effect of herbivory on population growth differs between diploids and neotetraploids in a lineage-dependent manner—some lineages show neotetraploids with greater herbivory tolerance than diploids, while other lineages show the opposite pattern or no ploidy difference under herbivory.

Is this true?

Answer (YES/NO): NO